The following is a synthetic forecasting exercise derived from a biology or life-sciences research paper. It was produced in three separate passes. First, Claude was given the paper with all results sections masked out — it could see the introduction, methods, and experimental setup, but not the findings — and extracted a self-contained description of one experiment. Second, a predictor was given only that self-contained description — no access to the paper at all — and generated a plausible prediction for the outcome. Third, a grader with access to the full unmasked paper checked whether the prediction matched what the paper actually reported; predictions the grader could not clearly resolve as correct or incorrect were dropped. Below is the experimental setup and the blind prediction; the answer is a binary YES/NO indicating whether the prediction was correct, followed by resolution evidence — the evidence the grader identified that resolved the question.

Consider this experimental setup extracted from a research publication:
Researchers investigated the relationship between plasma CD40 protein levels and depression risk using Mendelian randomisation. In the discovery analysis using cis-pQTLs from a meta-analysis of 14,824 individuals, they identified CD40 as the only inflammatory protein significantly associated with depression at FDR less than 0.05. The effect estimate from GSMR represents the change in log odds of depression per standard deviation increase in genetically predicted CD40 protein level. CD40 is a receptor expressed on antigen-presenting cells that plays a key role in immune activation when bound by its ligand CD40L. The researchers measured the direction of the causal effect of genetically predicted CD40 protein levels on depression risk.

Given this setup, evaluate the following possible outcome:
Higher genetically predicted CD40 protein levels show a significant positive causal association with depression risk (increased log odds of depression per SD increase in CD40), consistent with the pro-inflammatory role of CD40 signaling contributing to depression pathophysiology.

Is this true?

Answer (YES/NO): NO